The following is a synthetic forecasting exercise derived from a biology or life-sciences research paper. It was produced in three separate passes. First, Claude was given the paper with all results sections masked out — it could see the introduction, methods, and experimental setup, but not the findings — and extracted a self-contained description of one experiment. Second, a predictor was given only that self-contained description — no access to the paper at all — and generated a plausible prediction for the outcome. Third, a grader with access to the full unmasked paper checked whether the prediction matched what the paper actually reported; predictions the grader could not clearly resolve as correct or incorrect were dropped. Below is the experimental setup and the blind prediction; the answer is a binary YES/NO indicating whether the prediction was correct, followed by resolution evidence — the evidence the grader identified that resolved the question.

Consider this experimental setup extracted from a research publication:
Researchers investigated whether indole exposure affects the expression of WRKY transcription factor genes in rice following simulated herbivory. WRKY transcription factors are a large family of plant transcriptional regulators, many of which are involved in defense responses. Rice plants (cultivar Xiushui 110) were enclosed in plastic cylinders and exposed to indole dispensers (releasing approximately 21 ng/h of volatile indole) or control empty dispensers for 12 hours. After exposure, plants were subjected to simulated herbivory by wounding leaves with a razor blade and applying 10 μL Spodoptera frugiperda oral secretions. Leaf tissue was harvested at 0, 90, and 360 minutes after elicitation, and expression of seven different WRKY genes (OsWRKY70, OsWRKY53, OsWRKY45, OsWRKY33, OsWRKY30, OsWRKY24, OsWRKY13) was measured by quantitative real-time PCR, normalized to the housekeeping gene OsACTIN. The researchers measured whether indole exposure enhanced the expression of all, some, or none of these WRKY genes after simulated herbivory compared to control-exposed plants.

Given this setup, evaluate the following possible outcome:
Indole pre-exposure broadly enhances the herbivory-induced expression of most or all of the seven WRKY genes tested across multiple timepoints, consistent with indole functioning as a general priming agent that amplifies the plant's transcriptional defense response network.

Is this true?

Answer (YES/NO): NO